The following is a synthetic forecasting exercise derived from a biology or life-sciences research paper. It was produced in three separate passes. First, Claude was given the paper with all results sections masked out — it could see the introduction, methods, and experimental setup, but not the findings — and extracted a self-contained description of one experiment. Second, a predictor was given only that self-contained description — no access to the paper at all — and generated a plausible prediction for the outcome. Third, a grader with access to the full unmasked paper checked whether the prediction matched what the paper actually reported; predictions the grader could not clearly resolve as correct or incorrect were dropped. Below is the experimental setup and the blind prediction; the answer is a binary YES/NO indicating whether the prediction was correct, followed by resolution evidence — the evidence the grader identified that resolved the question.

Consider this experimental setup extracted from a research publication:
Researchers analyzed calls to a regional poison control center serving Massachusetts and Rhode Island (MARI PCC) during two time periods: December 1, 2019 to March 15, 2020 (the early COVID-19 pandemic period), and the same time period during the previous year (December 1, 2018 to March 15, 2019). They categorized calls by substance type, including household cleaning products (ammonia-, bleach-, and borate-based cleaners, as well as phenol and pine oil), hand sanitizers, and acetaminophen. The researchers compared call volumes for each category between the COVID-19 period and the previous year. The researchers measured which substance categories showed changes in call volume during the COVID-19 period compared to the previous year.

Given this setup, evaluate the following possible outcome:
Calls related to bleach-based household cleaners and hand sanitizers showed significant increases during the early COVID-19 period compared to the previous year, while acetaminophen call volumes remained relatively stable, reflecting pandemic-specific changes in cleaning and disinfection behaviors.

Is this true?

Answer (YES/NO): NO